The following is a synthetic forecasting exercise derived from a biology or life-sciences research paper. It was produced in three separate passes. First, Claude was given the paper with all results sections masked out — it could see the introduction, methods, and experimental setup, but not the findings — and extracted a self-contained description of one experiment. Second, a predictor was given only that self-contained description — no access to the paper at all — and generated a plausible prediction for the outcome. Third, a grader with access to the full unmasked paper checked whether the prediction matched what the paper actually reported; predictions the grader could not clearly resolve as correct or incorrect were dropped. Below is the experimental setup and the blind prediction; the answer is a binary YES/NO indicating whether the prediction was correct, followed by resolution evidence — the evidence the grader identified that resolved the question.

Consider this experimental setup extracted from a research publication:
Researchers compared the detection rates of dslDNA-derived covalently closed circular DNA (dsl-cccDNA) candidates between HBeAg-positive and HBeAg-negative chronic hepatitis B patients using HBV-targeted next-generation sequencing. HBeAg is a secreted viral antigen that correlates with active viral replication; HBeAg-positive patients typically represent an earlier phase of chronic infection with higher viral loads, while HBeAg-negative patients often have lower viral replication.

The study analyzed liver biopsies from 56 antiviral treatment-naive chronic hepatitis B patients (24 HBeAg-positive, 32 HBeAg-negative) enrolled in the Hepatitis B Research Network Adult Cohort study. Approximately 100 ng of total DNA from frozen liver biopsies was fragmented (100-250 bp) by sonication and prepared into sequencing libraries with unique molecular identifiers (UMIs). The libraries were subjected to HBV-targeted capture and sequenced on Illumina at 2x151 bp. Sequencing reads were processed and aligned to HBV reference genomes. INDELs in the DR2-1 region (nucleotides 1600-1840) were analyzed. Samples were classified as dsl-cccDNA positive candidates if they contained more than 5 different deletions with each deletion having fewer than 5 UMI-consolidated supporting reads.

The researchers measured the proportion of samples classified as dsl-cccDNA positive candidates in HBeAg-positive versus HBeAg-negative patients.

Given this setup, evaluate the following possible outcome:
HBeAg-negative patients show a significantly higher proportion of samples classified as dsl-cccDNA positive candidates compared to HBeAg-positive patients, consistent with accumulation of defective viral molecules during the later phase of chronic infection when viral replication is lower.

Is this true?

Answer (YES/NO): NO